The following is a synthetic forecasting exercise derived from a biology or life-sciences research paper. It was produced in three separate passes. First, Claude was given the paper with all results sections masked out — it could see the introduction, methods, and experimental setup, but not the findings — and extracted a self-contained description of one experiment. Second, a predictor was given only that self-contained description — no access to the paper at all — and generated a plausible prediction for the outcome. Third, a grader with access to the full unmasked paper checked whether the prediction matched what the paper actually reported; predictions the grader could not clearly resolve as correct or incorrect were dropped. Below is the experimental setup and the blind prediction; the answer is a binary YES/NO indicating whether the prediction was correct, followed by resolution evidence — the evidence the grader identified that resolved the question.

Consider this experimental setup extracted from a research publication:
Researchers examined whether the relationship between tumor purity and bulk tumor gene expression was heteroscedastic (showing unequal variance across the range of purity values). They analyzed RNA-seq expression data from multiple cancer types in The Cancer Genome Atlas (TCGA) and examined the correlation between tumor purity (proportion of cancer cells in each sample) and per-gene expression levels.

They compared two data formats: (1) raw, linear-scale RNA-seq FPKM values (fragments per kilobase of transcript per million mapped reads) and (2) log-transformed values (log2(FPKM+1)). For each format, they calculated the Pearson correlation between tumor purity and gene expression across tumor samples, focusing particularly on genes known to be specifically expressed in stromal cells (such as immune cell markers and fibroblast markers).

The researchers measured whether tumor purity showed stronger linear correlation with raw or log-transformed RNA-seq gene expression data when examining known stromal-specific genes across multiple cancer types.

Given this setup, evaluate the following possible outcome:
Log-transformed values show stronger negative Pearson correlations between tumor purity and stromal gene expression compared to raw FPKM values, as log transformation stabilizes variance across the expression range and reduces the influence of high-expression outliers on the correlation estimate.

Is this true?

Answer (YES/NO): YES